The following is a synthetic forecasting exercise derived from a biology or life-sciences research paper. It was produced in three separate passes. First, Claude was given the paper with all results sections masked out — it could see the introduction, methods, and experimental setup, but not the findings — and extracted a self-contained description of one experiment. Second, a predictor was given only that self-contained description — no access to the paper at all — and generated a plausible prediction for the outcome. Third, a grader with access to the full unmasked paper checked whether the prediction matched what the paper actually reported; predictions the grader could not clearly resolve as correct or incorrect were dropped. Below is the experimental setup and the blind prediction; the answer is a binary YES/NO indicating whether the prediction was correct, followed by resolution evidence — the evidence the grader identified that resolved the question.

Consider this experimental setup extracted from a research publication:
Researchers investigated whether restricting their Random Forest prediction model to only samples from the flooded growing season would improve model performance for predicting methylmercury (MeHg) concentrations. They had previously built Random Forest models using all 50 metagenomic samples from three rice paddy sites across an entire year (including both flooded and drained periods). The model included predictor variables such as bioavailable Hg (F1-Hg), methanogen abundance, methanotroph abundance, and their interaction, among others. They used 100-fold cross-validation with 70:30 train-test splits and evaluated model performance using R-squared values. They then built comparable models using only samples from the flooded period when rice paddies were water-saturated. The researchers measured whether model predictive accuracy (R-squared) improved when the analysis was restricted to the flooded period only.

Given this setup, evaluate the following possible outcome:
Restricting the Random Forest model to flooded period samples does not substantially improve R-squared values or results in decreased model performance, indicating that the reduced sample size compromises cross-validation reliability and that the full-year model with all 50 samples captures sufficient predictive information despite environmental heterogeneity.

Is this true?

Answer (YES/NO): NO